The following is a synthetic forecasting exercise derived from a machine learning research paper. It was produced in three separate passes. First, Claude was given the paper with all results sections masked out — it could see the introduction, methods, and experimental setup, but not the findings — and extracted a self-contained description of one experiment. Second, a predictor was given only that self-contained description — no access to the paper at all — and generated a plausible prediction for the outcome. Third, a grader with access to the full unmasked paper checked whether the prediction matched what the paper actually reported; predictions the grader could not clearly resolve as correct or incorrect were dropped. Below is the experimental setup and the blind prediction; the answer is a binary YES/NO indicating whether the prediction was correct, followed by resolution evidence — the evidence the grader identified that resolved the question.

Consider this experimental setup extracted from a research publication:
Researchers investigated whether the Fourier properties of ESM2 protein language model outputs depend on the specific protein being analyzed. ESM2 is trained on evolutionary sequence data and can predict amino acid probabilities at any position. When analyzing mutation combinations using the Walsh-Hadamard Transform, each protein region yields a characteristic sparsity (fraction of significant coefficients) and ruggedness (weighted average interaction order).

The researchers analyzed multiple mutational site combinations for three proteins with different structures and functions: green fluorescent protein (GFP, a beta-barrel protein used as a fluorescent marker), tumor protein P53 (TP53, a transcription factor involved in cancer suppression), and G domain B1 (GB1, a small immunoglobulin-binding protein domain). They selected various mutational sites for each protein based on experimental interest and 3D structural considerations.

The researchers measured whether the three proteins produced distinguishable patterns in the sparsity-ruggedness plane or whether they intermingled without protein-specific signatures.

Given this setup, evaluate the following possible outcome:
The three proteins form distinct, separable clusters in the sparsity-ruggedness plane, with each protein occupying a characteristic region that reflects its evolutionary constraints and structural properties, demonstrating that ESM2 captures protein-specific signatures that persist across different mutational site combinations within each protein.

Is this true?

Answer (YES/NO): NO